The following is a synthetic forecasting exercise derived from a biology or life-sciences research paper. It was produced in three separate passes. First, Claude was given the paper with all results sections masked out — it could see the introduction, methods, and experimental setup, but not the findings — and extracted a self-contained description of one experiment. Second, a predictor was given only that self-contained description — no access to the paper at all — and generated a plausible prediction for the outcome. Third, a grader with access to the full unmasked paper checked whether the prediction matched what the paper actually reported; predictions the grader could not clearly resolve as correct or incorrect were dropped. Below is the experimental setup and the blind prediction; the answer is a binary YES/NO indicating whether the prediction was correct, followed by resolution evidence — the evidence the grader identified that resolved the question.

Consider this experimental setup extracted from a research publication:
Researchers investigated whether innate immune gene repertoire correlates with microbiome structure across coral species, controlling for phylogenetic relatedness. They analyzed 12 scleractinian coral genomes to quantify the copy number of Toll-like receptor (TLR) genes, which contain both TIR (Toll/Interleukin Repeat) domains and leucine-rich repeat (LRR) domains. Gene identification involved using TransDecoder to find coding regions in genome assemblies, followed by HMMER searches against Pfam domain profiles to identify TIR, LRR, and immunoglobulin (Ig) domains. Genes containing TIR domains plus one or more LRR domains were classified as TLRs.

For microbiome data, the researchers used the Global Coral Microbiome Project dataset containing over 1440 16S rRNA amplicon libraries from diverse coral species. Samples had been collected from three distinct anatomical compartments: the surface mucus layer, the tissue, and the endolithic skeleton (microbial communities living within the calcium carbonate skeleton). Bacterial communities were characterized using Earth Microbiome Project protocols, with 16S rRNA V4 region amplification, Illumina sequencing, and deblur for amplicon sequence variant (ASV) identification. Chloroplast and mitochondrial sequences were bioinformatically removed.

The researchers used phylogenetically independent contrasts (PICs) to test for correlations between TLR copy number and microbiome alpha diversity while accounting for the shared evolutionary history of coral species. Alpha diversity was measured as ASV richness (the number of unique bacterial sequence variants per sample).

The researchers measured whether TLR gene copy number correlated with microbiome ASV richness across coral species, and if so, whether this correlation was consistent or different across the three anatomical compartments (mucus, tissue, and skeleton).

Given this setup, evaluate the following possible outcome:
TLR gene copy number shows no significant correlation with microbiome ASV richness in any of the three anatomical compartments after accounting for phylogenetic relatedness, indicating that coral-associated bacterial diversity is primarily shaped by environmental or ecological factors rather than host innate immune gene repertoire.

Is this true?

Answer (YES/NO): NO